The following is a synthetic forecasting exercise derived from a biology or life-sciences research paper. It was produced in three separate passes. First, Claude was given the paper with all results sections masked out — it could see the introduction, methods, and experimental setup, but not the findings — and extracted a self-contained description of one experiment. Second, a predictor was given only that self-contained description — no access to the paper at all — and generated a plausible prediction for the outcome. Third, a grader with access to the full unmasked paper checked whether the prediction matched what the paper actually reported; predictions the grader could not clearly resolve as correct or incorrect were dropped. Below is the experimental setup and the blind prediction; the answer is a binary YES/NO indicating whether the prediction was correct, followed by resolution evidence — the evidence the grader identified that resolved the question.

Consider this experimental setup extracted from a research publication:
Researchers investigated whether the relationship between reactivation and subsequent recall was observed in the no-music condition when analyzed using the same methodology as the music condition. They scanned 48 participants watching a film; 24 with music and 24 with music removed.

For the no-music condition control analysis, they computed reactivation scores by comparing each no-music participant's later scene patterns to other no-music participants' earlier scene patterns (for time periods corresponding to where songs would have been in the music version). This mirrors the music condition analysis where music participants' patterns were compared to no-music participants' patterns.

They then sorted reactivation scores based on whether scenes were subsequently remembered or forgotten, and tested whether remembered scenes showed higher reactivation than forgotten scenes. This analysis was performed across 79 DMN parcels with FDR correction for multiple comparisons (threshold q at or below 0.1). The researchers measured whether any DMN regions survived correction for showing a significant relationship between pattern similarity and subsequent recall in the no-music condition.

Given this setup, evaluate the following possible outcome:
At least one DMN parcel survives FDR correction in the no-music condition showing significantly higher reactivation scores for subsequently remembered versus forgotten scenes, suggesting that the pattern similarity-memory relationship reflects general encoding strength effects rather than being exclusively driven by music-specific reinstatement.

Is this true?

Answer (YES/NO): NO